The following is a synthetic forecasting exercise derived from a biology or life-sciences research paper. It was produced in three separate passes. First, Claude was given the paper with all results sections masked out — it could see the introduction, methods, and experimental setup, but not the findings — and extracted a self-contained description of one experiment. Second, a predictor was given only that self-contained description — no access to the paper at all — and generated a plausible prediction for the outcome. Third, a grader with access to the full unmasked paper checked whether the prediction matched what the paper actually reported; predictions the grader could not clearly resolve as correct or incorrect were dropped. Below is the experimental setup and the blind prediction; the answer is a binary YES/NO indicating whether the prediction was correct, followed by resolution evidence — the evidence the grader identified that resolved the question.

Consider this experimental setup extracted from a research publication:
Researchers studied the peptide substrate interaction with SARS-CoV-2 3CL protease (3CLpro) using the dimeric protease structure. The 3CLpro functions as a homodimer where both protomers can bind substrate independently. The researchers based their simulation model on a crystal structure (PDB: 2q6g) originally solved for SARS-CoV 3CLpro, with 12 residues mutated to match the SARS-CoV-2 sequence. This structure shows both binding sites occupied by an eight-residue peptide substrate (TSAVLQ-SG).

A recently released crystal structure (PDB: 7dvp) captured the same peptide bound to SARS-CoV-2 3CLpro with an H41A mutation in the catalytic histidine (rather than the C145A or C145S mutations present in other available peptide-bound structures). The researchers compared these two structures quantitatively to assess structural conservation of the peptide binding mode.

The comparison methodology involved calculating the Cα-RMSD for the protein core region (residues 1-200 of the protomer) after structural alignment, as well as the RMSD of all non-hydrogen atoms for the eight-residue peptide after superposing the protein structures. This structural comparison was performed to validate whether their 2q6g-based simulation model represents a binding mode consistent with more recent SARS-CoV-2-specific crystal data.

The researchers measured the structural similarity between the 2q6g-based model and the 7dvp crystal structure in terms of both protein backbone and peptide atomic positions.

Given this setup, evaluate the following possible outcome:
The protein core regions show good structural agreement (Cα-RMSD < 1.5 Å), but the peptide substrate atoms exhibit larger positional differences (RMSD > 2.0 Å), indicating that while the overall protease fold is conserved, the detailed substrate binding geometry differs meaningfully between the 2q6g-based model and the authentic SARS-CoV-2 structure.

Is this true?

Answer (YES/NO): NO